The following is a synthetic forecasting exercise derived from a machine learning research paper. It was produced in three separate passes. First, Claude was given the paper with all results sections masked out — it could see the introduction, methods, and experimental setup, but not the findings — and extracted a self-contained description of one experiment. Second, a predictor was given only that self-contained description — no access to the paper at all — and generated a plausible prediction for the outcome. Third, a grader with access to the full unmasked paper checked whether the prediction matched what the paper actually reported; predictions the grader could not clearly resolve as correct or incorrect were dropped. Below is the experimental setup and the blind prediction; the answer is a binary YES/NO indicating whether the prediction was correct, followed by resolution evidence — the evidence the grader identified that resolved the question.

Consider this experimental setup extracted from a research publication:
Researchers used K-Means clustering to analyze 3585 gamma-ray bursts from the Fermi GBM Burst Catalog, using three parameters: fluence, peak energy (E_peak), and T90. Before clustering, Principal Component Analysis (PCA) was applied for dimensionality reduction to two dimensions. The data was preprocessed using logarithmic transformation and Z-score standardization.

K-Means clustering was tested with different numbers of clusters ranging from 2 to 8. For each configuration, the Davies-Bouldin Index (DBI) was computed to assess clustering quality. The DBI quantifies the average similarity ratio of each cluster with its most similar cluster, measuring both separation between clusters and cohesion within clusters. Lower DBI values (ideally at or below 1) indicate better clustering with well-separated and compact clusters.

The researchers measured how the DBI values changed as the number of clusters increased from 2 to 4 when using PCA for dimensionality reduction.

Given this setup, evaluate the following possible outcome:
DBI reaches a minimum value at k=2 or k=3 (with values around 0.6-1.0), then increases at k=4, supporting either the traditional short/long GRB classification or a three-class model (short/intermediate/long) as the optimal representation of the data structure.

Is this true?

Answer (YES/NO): NO